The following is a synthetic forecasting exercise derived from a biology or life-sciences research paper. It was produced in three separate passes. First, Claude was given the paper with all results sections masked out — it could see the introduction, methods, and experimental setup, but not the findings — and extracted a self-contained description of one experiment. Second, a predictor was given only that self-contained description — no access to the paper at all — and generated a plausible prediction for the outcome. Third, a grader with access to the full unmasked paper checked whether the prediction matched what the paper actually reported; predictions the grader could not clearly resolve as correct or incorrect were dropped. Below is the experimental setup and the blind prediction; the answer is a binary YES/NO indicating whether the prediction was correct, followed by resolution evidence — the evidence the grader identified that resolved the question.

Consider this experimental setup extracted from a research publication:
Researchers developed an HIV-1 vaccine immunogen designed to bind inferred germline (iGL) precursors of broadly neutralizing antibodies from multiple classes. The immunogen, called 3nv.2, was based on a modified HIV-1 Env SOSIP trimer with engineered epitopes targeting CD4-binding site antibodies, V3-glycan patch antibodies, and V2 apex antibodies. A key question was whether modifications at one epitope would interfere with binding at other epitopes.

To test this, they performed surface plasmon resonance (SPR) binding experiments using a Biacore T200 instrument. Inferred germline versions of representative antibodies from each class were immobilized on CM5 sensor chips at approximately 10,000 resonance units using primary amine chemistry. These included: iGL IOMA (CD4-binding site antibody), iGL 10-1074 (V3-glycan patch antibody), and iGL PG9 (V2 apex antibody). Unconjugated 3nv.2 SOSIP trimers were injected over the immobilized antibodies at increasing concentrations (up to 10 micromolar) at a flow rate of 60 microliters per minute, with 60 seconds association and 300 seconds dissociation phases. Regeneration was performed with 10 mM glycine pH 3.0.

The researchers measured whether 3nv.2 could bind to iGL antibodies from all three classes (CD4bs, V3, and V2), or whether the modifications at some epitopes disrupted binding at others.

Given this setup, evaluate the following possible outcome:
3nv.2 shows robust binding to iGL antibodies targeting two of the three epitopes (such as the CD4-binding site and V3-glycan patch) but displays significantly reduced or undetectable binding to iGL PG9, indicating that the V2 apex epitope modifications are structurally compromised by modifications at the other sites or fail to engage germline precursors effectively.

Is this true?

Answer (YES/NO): NO